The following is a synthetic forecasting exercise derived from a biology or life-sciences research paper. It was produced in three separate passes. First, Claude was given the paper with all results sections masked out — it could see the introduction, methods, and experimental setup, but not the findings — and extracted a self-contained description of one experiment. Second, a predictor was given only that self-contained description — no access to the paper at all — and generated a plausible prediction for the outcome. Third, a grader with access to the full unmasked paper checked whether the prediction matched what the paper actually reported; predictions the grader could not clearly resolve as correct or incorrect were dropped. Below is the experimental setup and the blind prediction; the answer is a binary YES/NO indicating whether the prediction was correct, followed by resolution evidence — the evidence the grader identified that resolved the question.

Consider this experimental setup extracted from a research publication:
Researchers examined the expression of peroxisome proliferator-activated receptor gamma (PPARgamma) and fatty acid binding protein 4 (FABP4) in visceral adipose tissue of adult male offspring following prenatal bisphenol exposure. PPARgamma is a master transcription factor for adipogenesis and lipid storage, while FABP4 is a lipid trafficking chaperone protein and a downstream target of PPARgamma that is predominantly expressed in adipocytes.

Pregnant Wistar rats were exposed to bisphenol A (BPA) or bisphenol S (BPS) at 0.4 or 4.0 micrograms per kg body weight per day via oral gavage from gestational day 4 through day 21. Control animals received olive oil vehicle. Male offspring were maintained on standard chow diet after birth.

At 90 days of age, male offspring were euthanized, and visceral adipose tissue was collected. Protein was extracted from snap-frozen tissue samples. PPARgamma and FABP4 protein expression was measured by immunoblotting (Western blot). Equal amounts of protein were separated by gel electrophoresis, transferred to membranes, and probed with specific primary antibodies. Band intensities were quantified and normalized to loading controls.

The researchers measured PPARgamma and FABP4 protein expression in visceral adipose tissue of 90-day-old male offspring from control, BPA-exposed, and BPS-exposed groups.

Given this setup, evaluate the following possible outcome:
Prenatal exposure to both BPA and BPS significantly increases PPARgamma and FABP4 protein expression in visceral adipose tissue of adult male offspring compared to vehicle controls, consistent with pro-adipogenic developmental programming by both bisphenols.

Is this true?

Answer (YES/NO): NO